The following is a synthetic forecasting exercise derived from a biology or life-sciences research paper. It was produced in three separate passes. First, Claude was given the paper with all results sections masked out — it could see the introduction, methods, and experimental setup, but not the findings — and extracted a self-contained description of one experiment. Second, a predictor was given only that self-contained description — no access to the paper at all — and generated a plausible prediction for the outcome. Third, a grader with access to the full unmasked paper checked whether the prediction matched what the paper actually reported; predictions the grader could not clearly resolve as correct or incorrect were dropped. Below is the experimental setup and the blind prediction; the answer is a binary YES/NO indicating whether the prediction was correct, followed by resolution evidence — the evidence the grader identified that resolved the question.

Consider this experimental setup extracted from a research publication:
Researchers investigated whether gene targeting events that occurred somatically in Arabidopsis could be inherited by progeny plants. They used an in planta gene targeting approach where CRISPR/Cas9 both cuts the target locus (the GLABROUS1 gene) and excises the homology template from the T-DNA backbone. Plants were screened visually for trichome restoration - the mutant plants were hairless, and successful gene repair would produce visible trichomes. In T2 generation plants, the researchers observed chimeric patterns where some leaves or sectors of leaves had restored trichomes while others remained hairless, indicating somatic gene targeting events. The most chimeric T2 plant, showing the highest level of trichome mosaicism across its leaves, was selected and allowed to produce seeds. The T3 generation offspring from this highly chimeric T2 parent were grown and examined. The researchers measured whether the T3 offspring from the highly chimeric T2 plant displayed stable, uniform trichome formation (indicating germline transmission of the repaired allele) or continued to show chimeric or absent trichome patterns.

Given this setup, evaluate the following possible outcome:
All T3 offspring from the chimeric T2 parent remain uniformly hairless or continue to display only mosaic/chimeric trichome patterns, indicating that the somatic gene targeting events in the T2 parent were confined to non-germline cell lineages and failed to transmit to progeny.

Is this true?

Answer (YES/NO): NO